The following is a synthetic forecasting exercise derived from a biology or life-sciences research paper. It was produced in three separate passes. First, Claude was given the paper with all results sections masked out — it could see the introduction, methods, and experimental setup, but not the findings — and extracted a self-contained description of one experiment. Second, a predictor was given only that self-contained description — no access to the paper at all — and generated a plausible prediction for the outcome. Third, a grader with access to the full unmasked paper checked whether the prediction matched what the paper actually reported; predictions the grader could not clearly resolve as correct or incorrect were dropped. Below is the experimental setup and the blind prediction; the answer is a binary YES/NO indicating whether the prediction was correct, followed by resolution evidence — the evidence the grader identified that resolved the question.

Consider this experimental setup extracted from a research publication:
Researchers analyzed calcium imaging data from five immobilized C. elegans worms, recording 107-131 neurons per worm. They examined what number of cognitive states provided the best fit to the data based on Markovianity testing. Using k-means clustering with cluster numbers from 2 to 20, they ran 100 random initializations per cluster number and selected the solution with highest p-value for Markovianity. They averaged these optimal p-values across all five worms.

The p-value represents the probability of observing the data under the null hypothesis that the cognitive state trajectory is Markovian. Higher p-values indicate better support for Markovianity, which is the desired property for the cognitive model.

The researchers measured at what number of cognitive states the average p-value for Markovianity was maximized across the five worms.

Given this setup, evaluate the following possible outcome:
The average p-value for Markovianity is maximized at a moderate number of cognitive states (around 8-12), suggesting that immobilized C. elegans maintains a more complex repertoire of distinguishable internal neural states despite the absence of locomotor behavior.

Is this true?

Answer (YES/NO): NO